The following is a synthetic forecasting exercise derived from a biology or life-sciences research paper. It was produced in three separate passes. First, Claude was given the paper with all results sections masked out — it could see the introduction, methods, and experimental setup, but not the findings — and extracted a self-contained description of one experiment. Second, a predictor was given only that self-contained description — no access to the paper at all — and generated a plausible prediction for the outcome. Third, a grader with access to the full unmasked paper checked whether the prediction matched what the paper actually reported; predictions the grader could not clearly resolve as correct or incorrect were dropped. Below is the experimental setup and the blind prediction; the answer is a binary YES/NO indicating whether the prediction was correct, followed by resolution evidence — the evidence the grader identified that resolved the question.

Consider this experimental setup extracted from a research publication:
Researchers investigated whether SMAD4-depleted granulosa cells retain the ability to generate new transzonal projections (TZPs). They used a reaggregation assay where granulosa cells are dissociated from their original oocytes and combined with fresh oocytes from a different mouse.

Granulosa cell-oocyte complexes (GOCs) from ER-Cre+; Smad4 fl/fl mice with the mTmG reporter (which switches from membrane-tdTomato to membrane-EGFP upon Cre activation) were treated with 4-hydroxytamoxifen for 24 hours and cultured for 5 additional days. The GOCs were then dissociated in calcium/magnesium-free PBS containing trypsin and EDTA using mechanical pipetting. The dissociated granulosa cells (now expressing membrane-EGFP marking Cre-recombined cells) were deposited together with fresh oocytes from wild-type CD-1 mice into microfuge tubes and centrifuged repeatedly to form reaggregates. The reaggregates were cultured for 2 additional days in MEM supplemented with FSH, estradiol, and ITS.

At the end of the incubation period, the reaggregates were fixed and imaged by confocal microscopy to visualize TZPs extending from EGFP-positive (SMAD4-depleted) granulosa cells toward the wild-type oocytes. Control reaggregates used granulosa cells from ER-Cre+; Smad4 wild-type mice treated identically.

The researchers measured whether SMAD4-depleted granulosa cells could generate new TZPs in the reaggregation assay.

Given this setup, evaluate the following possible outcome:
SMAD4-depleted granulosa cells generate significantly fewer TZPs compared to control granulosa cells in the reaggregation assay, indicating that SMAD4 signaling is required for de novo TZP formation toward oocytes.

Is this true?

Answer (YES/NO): NO